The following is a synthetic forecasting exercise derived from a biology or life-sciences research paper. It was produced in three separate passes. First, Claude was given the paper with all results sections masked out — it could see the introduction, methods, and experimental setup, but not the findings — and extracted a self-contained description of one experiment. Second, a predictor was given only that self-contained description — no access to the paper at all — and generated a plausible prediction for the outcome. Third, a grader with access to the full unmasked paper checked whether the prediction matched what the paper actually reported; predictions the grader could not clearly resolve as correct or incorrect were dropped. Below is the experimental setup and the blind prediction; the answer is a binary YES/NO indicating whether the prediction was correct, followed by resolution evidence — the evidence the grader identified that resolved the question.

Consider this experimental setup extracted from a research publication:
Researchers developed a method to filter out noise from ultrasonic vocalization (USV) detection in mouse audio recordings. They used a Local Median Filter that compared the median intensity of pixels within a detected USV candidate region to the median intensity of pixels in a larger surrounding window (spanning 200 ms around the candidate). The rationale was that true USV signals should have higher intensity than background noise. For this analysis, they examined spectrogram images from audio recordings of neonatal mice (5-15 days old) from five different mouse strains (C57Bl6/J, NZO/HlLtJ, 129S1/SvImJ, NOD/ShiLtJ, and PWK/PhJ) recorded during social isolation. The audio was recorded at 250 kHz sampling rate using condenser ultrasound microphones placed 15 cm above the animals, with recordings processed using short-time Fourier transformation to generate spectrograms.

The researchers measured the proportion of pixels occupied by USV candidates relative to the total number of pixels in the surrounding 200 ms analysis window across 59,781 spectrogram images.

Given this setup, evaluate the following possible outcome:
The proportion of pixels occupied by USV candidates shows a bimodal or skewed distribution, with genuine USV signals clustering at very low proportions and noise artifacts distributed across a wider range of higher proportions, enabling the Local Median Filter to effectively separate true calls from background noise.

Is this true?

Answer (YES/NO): NO